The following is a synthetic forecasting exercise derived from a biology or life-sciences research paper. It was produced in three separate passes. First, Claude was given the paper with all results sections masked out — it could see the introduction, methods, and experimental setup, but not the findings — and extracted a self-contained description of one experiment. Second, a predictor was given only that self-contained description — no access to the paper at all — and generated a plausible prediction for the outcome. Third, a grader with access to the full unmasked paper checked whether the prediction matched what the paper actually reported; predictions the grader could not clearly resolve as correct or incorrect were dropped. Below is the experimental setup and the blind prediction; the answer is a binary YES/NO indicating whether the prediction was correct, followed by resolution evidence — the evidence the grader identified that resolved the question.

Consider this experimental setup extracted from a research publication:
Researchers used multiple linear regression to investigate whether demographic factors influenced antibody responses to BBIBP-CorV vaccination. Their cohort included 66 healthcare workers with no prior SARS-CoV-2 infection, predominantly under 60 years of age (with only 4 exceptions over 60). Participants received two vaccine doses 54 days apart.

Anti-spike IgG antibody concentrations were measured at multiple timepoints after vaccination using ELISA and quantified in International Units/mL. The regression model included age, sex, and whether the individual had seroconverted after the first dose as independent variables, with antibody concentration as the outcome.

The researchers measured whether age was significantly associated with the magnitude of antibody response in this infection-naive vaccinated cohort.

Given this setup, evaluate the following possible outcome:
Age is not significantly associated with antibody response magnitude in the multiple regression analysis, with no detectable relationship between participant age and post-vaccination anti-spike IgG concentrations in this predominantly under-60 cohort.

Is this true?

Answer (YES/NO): NO